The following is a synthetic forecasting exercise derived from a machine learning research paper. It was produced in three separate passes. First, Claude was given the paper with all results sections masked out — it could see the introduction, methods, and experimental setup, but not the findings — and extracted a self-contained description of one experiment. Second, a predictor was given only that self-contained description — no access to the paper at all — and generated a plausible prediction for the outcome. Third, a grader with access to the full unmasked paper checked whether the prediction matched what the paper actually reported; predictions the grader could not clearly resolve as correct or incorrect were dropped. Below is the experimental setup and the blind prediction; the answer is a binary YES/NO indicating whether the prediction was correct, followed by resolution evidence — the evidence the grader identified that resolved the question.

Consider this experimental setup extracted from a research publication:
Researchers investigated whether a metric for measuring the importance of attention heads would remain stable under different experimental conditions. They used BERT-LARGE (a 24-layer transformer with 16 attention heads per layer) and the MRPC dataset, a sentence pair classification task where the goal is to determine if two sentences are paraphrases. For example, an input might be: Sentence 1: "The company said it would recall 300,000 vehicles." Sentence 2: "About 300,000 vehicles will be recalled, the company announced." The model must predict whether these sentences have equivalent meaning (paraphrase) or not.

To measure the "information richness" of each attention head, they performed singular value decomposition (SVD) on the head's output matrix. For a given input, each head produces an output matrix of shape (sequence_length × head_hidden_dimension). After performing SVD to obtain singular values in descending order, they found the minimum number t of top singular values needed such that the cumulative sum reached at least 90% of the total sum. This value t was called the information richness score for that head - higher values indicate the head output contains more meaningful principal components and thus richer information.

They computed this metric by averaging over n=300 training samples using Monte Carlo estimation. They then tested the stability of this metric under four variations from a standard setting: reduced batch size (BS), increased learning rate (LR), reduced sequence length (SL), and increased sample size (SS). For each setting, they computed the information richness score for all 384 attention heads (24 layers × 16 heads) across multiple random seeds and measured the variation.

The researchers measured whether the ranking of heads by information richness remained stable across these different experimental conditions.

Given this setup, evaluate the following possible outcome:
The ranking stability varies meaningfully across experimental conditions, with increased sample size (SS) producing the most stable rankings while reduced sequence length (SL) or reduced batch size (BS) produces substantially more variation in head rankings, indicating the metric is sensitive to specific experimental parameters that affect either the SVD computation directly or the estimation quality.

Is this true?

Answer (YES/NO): NO